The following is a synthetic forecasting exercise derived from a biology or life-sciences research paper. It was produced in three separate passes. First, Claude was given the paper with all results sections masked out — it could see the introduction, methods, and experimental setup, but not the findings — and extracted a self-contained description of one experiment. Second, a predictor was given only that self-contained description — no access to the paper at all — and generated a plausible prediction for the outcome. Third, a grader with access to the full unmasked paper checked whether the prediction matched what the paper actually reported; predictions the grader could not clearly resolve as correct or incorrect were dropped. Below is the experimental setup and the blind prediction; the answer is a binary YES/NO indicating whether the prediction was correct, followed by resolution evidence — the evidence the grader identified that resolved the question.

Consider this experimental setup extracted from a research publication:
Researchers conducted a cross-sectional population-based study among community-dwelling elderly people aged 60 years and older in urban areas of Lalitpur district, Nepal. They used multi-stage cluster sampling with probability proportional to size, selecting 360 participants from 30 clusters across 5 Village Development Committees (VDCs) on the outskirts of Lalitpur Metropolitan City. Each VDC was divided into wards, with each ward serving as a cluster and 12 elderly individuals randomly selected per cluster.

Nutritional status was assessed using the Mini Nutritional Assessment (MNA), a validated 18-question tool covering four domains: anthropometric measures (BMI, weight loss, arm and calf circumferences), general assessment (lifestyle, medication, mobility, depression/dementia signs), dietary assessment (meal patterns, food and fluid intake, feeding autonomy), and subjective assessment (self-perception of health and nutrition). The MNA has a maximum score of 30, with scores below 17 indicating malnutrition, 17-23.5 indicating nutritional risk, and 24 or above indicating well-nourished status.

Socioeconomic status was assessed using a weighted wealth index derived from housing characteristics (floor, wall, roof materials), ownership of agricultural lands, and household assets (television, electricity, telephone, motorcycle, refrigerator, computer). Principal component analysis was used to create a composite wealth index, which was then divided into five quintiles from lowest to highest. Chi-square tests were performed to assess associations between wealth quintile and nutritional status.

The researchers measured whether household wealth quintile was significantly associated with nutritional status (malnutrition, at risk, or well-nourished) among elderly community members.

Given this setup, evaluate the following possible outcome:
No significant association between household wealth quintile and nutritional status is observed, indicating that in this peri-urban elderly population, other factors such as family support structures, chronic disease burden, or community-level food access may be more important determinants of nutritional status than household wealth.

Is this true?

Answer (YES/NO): YES